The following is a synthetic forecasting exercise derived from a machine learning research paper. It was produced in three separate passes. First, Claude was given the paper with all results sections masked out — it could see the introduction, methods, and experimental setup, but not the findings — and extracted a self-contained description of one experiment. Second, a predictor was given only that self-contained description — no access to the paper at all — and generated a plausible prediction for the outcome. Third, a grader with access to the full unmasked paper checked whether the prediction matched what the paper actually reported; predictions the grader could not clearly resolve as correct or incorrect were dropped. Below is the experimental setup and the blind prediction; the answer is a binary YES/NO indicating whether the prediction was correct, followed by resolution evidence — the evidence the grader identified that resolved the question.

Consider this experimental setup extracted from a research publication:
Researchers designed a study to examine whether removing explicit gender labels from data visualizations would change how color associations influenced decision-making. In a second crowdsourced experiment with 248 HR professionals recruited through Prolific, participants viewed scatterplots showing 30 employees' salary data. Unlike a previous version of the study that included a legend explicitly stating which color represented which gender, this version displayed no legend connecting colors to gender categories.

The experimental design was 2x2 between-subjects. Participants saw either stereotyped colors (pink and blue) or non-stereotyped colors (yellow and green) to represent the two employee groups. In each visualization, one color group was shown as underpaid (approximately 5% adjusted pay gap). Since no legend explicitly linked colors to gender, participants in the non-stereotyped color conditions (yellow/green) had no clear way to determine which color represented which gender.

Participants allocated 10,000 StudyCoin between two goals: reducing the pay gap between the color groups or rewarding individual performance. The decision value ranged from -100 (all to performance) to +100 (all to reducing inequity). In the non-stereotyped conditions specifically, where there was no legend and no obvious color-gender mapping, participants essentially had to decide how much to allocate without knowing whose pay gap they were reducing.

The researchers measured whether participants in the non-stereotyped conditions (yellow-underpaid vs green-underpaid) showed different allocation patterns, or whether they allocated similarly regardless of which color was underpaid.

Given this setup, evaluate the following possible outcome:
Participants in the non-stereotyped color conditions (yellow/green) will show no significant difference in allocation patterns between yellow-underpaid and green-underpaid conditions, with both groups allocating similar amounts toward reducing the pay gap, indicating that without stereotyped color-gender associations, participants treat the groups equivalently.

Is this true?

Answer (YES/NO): NO